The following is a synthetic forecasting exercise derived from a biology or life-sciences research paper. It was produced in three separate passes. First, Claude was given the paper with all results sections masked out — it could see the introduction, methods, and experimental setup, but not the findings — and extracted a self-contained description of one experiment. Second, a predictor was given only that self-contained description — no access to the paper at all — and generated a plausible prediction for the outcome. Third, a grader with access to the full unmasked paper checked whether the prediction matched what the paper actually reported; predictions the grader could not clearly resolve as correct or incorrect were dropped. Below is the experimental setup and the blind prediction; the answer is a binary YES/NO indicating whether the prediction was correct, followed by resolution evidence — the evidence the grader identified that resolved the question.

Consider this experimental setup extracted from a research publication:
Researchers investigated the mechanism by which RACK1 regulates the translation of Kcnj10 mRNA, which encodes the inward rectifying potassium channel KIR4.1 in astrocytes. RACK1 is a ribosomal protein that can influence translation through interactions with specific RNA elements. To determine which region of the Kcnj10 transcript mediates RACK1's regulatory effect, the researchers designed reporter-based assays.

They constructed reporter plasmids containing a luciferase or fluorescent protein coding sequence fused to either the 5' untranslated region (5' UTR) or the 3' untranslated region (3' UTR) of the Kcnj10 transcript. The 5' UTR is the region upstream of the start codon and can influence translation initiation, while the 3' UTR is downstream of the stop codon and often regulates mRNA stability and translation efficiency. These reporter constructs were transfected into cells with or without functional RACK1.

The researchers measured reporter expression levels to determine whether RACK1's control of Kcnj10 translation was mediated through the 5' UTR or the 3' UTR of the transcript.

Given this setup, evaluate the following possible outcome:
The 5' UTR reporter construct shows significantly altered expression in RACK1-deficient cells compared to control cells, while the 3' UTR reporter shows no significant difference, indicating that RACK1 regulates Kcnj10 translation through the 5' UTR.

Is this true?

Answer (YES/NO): YES